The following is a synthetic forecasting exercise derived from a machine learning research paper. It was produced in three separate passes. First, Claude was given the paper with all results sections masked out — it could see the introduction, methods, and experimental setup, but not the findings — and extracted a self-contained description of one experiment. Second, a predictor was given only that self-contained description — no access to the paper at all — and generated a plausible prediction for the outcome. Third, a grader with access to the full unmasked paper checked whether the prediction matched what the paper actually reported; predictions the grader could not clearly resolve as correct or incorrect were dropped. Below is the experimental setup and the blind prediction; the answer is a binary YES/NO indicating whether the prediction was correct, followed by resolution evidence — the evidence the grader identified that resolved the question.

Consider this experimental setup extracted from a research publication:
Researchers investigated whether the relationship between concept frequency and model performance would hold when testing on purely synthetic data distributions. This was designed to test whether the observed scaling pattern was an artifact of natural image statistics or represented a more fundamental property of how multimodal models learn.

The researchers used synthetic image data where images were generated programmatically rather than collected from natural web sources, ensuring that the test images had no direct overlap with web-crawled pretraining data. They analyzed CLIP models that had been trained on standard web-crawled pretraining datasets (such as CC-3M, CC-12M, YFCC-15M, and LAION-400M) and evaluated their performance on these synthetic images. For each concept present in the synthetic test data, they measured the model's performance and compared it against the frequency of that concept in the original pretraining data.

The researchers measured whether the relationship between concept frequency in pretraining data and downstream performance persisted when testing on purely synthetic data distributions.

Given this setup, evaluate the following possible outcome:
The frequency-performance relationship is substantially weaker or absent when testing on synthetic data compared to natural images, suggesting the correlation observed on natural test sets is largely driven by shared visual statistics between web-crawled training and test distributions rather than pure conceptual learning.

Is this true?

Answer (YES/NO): NO